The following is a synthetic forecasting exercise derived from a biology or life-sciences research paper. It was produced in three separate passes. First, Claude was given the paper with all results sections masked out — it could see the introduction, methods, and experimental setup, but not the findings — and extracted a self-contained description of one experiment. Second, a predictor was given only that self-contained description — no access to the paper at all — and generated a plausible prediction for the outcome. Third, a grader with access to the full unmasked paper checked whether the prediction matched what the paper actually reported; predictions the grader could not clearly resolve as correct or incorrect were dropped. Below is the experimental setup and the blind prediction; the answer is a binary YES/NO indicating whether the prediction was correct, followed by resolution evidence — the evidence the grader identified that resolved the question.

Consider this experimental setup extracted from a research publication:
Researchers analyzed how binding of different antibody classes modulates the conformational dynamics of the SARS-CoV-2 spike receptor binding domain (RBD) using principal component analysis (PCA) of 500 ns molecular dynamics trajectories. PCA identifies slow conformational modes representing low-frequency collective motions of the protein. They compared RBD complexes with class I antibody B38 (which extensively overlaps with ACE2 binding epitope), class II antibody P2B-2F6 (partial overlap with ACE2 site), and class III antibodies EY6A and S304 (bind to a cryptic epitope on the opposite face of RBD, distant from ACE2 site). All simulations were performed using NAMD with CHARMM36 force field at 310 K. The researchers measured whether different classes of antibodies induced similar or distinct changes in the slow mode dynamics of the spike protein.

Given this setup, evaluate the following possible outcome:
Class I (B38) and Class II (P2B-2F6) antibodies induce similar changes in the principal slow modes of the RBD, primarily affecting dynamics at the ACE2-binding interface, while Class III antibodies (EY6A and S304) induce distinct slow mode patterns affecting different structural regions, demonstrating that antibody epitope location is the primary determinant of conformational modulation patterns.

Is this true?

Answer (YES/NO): NO